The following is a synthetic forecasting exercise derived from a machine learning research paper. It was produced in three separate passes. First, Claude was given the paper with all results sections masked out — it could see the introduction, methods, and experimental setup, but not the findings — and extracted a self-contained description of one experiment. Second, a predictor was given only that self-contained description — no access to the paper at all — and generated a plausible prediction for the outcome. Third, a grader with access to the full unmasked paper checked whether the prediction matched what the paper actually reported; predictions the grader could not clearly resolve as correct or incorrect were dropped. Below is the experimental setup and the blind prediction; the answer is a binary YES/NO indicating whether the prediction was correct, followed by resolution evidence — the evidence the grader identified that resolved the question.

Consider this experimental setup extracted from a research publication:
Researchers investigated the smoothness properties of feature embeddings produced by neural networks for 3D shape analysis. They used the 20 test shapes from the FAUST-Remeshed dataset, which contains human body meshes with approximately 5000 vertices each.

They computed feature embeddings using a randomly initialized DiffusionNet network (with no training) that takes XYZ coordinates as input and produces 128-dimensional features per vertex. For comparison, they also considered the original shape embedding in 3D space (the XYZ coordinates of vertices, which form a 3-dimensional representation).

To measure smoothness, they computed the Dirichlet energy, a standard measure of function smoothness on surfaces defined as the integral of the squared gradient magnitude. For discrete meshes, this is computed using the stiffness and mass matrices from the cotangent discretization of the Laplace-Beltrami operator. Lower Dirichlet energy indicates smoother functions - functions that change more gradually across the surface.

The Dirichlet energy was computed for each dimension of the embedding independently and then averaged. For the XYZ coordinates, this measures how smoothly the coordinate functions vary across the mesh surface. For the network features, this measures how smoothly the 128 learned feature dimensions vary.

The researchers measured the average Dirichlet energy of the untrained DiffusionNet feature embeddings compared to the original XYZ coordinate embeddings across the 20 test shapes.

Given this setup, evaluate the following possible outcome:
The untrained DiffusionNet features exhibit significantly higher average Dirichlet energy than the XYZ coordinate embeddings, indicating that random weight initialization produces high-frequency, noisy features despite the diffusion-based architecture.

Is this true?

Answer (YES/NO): NO